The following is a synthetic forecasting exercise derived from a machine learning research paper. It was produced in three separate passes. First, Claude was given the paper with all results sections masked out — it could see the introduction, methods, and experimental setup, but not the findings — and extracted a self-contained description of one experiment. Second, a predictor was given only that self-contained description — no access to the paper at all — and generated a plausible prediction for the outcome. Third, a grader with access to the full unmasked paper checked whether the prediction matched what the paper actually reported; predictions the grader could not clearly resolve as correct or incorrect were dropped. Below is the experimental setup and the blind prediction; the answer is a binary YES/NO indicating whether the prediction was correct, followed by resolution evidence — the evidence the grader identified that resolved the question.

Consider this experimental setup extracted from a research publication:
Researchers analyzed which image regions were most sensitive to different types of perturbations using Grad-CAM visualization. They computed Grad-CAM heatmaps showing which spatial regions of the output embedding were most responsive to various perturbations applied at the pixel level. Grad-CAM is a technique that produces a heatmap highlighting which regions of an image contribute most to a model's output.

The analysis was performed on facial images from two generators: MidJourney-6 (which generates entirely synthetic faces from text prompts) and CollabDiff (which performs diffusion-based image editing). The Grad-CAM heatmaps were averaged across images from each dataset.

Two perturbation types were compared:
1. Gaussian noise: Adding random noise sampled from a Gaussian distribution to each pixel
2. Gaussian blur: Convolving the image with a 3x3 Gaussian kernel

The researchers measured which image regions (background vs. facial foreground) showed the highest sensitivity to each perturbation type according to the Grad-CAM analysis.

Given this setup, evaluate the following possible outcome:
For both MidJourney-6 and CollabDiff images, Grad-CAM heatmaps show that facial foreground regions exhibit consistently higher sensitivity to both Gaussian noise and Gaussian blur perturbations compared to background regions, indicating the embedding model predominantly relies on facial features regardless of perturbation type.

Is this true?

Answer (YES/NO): NO